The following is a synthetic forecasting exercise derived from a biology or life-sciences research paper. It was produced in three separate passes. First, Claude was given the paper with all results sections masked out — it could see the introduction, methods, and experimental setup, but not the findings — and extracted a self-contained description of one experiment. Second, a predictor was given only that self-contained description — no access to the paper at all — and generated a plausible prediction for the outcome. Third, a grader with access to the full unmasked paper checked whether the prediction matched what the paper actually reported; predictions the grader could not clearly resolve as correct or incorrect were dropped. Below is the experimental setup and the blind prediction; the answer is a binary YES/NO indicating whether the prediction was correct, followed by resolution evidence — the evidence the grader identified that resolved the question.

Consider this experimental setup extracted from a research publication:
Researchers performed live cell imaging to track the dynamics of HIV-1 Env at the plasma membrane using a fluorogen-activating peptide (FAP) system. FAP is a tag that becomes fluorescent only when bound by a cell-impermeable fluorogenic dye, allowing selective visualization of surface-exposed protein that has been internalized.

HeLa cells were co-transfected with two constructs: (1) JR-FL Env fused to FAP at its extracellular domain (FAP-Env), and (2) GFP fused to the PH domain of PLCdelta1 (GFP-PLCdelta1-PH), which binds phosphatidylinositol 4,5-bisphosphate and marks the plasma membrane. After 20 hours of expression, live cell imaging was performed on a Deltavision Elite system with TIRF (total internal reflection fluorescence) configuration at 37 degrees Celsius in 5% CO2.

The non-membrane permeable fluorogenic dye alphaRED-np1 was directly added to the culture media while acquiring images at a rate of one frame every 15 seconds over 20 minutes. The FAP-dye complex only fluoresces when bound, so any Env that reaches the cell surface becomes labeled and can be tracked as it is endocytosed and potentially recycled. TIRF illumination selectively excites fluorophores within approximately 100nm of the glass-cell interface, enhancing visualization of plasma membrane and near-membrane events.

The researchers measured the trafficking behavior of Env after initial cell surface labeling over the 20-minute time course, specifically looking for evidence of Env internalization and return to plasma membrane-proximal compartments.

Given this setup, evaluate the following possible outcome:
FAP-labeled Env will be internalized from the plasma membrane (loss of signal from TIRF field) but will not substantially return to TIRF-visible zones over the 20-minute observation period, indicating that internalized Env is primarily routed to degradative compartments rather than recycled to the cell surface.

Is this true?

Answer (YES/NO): NO